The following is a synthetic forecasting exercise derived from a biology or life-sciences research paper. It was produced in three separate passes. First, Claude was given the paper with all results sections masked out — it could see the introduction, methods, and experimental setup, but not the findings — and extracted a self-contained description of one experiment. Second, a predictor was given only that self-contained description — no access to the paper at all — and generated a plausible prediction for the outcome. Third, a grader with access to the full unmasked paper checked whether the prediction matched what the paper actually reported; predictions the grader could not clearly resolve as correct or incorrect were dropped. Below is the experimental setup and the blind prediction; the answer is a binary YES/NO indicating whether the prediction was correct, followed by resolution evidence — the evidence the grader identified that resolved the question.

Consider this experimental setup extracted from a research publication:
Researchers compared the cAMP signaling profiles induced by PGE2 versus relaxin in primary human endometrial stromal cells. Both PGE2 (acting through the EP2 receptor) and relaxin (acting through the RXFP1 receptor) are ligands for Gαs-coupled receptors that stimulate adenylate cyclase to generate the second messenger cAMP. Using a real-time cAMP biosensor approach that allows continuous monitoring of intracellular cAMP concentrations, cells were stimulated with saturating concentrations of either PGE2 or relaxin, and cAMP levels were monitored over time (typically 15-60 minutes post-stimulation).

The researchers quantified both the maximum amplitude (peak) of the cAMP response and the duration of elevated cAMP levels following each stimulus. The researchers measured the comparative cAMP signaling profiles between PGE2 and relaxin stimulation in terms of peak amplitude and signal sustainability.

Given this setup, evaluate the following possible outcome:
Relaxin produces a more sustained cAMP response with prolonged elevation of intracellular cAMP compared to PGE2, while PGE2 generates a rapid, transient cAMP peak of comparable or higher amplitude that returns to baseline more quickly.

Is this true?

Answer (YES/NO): NO